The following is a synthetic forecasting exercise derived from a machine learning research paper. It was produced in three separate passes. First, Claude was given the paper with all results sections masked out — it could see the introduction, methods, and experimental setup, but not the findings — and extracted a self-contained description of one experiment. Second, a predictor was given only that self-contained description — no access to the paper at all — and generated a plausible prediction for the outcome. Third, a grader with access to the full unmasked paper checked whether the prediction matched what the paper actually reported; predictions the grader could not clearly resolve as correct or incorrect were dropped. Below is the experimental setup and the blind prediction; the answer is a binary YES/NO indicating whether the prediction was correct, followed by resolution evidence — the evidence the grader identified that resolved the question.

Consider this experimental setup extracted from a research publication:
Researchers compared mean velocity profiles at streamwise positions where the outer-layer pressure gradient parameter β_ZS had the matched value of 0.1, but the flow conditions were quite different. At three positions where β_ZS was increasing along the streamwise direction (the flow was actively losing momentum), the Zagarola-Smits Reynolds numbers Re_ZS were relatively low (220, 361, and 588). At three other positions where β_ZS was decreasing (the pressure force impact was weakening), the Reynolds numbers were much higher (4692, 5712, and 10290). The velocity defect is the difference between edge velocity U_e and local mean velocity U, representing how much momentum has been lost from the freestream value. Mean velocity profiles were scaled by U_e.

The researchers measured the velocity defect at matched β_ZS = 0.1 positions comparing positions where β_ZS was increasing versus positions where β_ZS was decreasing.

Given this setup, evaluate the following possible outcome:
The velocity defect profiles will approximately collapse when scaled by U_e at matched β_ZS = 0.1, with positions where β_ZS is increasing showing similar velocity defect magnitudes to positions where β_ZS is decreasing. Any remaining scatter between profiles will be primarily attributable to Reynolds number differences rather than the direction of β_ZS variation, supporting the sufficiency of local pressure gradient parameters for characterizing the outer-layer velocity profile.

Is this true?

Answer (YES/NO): NO